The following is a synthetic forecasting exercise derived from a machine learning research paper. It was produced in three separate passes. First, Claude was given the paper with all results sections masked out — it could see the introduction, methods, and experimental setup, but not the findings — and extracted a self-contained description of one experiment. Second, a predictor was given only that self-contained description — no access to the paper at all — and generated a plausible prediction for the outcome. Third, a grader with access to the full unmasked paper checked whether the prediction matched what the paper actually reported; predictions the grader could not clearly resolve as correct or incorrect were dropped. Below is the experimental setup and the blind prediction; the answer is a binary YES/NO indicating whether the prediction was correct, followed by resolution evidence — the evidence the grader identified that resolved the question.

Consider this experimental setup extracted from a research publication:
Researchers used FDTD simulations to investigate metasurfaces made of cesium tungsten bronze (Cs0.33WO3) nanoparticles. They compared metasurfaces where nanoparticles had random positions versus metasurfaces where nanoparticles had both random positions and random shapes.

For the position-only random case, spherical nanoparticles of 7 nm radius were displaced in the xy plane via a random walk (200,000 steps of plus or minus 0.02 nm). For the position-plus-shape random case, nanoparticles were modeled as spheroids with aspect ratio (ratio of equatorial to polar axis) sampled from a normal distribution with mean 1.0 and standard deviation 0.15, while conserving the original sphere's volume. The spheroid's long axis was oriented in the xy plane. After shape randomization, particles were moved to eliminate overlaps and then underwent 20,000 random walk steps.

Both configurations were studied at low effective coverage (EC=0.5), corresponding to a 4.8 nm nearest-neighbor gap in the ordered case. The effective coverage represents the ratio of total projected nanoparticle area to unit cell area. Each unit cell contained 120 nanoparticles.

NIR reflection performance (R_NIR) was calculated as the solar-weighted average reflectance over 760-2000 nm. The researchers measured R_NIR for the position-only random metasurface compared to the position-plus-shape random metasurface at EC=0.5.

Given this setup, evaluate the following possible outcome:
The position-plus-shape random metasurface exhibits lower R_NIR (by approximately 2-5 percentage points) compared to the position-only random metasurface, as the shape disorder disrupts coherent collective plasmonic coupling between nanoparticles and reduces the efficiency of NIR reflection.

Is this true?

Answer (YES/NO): NO